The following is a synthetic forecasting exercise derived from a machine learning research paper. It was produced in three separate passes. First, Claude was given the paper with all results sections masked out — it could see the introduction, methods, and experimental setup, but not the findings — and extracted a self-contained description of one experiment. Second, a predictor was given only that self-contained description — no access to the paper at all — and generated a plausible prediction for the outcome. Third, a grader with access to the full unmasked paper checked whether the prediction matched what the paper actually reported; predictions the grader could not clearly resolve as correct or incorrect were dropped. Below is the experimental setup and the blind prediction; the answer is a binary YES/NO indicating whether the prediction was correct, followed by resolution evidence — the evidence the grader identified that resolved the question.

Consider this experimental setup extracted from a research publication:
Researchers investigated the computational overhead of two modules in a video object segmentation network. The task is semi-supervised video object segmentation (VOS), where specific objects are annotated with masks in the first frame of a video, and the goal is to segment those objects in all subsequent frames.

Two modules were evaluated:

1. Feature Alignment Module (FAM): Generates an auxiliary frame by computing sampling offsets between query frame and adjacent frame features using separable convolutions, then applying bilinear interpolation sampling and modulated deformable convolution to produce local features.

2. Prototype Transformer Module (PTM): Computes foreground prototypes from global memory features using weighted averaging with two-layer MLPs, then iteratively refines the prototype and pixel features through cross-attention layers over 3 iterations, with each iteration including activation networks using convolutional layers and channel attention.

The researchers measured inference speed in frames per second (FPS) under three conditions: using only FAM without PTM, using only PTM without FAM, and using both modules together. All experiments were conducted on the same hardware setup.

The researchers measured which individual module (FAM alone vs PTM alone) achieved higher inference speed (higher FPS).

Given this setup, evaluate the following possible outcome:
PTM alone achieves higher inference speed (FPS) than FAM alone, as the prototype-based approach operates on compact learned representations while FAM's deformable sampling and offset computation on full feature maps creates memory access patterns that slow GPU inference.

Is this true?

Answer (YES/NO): NO